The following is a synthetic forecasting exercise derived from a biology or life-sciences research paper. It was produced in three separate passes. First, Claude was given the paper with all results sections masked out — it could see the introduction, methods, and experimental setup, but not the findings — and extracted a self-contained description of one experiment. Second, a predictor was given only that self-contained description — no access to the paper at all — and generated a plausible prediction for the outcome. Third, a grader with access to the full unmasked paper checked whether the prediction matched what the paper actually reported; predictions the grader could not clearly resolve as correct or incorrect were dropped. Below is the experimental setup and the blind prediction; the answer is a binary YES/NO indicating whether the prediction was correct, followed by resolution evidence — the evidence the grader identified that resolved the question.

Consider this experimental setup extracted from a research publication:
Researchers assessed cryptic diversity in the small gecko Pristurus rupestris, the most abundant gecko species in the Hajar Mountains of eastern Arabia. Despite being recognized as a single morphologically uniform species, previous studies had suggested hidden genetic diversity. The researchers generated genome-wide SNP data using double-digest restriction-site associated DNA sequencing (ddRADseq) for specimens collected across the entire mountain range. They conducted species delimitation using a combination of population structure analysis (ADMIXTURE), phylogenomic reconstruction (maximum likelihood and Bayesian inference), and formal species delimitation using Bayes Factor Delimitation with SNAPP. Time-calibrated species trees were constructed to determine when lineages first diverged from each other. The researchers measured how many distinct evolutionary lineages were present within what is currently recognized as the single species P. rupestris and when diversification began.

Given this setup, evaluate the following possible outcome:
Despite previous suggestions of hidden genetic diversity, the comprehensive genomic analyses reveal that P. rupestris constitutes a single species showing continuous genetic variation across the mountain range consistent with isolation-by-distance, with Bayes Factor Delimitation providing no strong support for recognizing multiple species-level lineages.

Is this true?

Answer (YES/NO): NO